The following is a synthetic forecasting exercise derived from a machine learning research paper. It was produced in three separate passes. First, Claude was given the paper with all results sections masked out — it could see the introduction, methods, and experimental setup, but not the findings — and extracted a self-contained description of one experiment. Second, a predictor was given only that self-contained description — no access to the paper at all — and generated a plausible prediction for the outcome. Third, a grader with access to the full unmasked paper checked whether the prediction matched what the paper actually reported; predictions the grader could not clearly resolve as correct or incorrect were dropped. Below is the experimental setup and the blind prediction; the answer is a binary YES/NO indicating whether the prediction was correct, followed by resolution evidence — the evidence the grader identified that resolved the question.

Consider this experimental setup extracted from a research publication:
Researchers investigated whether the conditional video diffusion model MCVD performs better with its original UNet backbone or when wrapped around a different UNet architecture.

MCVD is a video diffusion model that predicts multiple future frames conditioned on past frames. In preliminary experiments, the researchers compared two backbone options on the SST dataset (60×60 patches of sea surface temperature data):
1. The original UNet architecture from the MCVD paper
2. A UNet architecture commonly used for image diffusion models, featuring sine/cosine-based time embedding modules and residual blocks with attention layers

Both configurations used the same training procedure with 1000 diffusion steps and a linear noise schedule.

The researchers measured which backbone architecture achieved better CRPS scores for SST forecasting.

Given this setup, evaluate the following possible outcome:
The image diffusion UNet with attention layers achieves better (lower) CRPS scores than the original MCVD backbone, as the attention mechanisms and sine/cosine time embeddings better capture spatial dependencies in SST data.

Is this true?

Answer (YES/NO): YES